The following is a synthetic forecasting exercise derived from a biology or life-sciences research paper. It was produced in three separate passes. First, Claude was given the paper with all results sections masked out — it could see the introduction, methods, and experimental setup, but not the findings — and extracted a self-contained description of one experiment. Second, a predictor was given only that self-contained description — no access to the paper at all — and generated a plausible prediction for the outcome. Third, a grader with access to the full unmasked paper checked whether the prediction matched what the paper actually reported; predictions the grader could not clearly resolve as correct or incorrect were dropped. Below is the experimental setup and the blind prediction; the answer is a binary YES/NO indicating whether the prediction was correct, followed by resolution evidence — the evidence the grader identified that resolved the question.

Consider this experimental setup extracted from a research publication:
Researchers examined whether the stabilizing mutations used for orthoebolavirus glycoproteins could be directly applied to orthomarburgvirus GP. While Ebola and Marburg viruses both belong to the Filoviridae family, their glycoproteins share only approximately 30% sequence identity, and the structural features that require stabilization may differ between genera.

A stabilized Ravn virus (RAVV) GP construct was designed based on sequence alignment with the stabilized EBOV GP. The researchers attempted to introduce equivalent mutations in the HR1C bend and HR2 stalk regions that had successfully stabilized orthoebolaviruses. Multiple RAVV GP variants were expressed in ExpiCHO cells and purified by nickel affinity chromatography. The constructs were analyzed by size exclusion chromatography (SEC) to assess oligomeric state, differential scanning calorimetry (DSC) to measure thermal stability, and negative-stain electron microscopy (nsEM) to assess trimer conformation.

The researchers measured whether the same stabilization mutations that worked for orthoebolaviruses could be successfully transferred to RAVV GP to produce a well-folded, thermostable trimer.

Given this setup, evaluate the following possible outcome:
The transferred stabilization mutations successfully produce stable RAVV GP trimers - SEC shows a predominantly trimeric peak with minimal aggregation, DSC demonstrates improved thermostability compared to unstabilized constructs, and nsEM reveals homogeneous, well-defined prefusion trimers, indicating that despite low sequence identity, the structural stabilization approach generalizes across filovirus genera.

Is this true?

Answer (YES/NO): NO